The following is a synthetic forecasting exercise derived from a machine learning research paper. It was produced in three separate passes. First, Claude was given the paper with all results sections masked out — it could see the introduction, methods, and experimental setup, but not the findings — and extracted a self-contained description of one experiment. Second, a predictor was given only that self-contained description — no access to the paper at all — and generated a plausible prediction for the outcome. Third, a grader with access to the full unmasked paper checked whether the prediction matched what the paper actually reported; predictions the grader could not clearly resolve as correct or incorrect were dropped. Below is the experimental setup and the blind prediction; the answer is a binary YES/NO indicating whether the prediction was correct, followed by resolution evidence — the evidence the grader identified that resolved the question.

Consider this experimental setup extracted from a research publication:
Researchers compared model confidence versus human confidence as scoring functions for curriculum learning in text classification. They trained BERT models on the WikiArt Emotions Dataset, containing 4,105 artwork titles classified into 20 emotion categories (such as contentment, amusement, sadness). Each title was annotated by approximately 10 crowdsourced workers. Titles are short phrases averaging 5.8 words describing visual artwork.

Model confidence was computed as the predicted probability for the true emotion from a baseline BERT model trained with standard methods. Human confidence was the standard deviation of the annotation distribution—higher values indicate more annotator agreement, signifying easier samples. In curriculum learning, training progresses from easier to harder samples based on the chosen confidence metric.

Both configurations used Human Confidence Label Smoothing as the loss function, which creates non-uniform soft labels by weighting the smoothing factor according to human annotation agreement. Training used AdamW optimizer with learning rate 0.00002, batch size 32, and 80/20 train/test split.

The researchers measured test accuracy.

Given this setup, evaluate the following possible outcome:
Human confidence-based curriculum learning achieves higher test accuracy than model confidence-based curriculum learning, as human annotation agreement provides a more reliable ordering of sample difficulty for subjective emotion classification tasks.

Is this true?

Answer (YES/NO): YES